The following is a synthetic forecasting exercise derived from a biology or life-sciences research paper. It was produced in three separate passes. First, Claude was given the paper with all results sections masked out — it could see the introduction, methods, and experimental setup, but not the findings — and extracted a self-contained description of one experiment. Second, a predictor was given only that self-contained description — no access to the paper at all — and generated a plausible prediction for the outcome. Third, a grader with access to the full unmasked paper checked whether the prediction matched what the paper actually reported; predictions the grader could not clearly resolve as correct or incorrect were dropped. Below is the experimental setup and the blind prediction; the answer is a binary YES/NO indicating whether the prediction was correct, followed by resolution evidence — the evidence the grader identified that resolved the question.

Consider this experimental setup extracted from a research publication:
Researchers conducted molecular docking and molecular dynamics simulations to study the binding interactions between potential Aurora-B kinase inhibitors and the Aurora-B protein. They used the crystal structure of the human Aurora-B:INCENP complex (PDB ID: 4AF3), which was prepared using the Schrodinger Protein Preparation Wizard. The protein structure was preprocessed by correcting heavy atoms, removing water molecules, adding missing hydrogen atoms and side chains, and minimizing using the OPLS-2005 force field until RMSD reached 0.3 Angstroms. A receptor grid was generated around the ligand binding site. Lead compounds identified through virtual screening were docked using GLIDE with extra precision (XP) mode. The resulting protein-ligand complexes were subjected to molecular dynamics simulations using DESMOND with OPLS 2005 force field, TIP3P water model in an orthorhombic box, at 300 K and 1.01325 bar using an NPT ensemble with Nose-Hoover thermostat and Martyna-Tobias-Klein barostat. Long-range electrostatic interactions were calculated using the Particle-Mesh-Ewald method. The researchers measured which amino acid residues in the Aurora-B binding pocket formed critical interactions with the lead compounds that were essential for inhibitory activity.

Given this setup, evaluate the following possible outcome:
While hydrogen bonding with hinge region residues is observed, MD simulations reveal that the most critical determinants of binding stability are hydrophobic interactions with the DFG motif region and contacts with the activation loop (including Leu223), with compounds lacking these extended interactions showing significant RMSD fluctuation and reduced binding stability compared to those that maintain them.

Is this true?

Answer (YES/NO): NO